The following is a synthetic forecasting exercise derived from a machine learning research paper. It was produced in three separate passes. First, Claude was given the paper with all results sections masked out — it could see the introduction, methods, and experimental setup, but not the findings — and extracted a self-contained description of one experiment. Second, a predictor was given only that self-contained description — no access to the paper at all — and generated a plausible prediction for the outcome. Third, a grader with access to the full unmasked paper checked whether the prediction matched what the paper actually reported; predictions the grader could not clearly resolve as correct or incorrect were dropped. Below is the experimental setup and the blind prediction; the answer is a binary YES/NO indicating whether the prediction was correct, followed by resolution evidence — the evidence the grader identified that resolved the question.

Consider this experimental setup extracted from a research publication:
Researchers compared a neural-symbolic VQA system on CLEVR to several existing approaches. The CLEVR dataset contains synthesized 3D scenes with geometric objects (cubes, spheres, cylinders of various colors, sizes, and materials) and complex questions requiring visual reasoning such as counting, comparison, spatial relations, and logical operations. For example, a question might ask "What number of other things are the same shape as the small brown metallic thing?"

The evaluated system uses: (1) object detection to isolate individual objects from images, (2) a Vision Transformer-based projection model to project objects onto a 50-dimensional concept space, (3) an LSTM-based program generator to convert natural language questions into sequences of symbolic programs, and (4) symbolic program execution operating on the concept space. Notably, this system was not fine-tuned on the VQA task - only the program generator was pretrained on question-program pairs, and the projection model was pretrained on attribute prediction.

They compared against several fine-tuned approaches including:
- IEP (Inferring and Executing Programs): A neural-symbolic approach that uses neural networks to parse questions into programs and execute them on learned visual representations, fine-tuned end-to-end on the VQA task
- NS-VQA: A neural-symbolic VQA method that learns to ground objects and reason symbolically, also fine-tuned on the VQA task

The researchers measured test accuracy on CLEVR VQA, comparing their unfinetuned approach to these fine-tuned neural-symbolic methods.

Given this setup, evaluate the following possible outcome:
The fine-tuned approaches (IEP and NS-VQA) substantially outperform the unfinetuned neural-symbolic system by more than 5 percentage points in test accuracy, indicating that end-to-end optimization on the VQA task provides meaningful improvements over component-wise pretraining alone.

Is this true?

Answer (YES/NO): NO